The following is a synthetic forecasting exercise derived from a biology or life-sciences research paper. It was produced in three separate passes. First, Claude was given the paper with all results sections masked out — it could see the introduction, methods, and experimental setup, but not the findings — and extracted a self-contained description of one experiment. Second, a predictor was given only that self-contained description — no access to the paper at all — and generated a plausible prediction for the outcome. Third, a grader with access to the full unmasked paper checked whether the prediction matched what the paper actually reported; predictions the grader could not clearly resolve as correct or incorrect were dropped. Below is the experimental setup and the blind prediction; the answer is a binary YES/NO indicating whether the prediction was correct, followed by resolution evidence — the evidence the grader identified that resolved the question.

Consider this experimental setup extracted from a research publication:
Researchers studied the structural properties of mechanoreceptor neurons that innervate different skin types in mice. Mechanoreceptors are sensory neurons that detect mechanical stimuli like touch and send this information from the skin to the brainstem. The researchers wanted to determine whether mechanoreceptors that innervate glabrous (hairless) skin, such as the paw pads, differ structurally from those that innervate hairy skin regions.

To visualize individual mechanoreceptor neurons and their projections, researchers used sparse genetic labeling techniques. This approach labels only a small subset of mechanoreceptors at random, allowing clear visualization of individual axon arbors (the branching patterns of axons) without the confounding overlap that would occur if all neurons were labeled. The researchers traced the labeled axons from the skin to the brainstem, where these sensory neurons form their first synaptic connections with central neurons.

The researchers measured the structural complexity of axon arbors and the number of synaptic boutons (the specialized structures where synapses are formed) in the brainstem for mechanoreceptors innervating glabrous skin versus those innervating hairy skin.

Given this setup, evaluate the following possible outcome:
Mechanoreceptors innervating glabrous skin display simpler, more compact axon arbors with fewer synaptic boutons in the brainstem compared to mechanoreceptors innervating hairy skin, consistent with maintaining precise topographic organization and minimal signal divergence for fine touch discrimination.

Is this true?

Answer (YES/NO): NO